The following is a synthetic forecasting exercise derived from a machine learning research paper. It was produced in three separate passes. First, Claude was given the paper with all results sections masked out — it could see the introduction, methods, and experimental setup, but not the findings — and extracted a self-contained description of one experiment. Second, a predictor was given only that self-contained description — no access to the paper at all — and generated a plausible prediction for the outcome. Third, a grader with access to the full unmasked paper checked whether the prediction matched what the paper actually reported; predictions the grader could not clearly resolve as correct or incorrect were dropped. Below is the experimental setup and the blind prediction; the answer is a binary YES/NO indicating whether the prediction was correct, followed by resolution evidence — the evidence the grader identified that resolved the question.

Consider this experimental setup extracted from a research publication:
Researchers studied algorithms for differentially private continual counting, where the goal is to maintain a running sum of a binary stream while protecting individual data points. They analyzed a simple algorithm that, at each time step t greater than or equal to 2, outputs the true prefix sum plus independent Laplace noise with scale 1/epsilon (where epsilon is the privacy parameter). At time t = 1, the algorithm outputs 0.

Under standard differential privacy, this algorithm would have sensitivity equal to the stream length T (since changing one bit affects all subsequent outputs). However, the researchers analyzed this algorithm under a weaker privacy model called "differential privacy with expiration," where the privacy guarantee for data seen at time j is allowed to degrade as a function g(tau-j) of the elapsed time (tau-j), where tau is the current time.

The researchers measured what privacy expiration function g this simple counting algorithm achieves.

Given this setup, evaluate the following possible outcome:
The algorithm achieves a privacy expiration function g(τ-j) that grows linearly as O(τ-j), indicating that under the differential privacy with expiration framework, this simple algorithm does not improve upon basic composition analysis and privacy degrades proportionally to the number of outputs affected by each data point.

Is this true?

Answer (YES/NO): YES